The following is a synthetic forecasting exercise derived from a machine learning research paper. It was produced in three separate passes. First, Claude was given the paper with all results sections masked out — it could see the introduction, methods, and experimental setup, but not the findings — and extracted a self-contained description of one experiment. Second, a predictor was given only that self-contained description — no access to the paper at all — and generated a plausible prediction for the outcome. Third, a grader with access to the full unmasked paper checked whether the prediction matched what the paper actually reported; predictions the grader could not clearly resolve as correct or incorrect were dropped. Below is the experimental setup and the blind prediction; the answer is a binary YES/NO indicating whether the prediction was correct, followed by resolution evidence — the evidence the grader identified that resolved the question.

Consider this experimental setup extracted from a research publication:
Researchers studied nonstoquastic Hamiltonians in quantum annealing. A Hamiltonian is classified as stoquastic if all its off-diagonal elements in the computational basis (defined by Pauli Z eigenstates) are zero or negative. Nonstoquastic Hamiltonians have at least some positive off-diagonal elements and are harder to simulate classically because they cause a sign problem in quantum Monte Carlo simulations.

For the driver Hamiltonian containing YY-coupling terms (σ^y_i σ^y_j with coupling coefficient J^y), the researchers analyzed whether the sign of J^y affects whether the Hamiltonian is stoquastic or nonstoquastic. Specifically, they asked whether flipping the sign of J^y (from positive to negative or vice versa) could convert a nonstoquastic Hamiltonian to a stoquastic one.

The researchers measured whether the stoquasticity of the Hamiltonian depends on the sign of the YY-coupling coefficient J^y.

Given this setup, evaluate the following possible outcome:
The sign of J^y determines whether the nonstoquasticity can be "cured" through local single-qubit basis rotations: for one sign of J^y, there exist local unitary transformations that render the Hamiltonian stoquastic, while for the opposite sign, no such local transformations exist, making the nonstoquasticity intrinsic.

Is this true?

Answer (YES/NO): NO